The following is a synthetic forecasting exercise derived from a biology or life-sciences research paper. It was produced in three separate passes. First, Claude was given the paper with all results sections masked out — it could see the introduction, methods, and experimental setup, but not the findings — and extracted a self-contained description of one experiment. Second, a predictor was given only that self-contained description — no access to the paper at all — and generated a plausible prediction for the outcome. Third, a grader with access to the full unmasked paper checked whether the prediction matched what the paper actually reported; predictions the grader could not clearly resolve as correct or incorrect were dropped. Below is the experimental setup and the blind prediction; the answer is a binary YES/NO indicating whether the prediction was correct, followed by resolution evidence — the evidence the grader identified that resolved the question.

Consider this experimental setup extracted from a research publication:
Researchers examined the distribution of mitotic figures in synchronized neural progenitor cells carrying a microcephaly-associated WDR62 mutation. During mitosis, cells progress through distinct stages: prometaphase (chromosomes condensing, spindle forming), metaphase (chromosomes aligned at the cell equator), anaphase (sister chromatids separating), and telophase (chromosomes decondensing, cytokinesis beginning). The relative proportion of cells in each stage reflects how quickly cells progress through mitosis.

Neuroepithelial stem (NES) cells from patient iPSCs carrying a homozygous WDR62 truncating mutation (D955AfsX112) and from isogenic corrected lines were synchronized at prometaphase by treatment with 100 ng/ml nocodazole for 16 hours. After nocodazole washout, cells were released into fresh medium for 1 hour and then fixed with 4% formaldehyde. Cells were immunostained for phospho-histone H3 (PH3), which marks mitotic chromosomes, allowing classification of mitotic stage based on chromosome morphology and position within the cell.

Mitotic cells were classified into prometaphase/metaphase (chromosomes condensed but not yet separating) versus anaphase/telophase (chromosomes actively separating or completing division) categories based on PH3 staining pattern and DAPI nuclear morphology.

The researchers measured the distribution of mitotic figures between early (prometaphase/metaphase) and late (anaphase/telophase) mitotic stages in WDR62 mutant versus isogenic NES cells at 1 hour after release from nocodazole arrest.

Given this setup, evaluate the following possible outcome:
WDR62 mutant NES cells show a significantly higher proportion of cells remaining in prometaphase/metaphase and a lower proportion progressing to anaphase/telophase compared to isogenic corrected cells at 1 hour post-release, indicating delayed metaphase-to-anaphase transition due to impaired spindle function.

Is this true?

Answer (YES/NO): NO